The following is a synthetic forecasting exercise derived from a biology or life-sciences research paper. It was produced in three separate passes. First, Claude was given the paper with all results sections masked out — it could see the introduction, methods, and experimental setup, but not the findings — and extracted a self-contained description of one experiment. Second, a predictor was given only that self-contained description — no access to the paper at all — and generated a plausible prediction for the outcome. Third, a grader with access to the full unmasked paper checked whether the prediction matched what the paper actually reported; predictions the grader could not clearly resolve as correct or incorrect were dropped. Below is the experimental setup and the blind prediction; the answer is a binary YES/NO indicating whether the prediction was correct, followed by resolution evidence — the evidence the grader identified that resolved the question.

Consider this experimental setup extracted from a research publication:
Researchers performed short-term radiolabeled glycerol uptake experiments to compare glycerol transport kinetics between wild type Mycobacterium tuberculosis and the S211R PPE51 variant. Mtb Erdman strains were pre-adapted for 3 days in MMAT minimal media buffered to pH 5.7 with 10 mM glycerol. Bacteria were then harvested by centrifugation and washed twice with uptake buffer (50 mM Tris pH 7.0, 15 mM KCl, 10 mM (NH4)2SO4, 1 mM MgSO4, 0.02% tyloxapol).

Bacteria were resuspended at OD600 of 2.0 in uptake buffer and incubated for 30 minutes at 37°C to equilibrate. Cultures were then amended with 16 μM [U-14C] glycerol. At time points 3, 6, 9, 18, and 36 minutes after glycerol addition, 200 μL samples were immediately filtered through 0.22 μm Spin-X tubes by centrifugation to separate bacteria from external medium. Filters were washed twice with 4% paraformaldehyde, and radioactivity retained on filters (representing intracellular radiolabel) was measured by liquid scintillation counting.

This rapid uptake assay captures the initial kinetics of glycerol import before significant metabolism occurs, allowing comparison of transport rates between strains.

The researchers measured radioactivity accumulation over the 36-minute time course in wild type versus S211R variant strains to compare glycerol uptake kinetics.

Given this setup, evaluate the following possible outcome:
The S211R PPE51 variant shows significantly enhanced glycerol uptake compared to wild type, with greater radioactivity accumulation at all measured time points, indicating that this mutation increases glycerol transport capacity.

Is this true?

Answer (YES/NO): YES